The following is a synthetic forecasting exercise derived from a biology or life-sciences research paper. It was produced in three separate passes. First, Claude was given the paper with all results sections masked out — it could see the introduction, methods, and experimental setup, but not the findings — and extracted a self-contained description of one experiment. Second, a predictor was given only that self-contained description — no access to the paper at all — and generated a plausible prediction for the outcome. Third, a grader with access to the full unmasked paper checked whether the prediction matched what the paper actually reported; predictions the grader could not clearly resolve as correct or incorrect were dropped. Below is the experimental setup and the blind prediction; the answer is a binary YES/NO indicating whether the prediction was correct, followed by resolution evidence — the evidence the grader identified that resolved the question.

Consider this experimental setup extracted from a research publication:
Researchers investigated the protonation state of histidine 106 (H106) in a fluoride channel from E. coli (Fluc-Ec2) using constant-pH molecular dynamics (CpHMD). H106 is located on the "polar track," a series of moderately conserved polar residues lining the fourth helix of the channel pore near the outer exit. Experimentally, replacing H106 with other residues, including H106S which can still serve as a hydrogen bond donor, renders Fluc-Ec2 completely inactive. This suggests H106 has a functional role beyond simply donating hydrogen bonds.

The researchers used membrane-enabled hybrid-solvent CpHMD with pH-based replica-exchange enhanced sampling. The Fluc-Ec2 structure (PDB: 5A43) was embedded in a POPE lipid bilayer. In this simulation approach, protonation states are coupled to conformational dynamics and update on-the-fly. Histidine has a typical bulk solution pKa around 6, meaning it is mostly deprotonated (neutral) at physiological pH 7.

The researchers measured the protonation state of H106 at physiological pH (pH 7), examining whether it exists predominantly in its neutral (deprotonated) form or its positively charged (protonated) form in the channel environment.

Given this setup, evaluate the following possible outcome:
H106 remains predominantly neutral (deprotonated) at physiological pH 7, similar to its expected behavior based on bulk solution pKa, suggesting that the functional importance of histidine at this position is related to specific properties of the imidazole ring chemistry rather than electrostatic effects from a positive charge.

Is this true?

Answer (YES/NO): NO